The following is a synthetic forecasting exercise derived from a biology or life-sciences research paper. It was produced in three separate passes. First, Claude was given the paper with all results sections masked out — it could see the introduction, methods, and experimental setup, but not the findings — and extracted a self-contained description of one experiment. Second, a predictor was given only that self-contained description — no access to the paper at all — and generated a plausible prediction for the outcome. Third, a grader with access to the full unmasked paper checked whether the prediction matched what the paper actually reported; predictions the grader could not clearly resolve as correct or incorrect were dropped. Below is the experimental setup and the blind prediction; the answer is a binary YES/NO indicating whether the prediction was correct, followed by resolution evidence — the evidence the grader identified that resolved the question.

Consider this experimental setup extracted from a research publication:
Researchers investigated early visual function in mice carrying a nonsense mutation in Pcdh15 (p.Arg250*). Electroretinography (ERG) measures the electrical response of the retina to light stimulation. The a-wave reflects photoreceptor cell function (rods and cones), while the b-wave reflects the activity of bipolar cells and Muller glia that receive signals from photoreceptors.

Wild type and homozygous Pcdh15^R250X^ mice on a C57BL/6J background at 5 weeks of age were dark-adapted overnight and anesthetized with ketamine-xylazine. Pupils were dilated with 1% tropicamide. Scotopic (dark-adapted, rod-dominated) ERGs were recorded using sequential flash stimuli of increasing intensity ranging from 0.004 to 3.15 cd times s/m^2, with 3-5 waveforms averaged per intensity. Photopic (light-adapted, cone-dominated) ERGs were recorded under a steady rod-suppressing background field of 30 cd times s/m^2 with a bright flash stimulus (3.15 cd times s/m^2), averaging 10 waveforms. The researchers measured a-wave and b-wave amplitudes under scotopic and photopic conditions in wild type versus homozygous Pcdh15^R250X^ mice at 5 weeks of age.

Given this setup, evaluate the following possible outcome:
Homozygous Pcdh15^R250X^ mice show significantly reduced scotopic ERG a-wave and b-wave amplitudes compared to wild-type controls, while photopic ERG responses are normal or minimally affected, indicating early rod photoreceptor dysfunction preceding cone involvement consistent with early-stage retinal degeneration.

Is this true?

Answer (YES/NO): NO